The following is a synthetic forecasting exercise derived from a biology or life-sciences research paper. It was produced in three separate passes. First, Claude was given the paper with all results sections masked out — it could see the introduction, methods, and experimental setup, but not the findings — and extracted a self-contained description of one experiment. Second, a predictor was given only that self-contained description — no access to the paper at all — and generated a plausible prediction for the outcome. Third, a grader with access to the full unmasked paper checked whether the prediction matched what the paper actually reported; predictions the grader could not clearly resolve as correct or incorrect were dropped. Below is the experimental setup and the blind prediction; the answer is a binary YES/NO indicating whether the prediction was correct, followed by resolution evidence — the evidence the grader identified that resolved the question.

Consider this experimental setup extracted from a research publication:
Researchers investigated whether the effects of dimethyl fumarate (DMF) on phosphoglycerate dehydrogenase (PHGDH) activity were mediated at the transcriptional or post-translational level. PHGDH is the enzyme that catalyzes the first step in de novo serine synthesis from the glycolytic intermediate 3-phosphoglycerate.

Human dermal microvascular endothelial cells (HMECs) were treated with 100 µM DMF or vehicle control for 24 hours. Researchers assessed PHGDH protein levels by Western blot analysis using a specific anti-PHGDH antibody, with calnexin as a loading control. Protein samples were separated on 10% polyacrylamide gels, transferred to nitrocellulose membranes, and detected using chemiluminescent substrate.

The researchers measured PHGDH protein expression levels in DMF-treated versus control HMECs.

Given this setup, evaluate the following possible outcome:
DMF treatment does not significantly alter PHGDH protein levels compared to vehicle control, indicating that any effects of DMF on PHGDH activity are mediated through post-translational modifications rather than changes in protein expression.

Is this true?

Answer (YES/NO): YES